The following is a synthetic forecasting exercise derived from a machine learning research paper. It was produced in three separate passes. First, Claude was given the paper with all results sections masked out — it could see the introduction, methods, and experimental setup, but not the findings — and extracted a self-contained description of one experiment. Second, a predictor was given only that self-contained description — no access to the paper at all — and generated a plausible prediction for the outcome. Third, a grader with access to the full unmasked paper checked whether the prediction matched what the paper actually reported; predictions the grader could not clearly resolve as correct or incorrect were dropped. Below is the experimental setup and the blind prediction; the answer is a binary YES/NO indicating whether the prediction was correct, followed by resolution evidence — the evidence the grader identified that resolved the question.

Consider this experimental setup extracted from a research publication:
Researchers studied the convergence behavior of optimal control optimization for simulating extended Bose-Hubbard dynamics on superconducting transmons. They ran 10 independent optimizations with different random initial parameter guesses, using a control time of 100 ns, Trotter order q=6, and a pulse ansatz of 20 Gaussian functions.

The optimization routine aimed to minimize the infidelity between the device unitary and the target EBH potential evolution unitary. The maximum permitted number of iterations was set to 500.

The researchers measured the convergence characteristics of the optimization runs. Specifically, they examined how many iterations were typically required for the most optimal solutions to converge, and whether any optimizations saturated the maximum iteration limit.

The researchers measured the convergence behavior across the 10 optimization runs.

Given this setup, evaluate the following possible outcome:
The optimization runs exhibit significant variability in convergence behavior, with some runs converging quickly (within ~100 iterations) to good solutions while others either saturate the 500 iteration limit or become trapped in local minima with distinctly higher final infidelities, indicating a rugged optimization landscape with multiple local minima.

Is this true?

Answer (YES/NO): NO